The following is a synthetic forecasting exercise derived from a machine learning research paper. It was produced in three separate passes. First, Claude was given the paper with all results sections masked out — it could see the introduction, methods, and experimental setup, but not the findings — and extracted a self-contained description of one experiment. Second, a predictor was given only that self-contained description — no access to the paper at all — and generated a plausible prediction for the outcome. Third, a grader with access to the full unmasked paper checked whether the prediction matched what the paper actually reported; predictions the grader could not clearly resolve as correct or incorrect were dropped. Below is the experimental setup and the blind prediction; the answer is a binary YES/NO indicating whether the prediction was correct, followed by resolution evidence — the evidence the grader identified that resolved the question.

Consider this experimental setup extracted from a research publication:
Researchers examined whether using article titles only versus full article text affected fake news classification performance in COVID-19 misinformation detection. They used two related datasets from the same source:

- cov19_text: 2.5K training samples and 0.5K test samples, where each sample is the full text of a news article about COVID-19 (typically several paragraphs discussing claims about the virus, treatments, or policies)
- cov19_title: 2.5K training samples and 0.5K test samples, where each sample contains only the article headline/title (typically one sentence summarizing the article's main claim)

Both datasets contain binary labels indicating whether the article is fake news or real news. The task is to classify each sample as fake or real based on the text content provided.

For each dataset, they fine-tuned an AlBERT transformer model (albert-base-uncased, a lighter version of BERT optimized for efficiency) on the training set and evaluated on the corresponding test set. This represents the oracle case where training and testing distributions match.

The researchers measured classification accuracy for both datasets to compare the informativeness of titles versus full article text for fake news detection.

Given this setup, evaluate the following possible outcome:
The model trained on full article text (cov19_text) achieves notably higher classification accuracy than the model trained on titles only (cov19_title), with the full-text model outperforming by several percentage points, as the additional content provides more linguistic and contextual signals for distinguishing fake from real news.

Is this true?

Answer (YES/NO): YES